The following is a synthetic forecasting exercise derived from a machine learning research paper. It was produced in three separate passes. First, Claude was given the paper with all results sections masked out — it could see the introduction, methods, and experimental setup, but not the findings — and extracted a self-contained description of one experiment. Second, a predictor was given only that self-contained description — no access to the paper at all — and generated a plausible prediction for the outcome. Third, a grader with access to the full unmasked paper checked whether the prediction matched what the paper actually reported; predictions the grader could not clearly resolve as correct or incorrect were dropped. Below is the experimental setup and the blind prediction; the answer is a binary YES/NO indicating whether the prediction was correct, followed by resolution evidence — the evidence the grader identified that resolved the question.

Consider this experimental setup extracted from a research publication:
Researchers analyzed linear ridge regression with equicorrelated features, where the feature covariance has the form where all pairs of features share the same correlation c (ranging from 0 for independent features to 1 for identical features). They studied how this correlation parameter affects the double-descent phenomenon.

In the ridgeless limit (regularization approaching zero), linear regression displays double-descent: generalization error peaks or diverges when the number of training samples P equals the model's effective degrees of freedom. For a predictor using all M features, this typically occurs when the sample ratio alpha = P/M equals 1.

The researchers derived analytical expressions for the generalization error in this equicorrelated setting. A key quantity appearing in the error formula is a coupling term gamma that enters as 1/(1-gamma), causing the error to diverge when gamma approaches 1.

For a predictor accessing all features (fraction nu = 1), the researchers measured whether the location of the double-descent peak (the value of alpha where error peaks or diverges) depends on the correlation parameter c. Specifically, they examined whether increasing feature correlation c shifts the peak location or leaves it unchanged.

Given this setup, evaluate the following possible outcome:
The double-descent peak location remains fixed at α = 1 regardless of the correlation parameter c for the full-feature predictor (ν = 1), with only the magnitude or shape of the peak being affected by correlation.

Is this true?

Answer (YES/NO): YES